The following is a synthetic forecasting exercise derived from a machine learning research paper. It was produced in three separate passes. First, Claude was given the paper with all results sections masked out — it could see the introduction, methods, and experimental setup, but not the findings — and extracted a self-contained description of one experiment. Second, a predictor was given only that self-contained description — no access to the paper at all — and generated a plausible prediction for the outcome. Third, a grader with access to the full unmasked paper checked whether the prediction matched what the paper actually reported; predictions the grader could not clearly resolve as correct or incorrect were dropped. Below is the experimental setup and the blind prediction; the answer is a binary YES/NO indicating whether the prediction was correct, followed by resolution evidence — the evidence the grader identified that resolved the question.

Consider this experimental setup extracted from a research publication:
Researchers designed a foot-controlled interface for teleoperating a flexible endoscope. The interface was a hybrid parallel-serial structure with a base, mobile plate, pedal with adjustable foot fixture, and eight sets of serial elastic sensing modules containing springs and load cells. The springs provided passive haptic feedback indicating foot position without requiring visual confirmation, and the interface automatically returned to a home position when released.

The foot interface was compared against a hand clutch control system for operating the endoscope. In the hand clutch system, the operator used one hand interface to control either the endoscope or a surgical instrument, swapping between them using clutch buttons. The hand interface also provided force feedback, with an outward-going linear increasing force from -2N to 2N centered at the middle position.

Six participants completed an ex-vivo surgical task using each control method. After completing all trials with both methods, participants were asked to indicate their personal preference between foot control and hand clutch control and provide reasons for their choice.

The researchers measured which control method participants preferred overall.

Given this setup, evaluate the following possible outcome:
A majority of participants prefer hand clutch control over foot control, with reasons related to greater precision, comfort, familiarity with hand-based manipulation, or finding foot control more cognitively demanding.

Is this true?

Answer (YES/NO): NO